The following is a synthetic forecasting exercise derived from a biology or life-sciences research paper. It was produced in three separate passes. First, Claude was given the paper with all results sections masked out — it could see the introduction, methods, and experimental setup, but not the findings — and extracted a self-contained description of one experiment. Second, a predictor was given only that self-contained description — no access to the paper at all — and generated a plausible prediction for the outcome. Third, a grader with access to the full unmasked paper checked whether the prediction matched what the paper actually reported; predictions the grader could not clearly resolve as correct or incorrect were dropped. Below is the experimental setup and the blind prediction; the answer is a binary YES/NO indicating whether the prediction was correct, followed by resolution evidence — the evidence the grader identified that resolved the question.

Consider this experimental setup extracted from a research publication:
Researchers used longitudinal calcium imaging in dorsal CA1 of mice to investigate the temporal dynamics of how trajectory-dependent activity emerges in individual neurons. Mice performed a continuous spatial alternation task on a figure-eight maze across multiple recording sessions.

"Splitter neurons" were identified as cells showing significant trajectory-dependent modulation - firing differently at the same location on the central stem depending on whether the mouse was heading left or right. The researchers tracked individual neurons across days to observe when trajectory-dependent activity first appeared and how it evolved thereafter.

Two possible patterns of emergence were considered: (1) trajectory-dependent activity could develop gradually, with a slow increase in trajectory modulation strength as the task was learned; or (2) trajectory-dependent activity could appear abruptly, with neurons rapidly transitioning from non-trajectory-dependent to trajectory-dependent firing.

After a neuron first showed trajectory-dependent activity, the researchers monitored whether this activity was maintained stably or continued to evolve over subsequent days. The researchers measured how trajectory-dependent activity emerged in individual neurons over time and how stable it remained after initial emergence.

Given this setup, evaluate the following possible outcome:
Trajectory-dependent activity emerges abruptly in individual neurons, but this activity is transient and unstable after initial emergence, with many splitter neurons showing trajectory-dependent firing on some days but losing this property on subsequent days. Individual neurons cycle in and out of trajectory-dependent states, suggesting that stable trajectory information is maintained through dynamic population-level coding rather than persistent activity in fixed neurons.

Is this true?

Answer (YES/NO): NO